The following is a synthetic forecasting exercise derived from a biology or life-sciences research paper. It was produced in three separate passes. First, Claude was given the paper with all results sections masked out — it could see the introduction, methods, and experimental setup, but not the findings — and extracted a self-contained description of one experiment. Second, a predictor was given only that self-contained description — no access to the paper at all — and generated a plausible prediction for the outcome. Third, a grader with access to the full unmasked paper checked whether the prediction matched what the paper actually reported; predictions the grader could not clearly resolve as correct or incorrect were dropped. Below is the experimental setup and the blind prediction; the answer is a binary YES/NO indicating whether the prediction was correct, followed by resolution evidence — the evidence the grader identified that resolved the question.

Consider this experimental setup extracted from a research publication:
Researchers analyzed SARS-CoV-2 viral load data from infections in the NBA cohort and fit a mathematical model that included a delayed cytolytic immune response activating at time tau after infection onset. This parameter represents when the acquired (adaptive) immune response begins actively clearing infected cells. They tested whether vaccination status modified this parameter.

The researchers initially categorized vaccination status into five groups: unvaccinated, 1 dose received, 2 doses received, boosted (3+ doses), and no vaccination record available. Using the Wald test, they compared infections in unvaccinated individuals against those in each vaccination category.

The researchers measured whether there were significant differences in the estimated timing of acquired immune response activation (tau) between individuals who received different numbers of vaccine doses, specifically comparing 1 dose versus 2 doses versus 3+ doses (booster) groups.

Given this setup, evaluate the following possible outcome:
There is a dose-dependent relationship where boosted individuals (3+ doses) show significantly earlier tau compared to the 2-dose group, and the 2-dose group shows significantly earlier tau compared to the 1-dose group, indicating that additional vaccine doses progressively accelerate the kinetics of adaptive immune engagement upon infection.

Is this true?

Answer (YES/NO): NO